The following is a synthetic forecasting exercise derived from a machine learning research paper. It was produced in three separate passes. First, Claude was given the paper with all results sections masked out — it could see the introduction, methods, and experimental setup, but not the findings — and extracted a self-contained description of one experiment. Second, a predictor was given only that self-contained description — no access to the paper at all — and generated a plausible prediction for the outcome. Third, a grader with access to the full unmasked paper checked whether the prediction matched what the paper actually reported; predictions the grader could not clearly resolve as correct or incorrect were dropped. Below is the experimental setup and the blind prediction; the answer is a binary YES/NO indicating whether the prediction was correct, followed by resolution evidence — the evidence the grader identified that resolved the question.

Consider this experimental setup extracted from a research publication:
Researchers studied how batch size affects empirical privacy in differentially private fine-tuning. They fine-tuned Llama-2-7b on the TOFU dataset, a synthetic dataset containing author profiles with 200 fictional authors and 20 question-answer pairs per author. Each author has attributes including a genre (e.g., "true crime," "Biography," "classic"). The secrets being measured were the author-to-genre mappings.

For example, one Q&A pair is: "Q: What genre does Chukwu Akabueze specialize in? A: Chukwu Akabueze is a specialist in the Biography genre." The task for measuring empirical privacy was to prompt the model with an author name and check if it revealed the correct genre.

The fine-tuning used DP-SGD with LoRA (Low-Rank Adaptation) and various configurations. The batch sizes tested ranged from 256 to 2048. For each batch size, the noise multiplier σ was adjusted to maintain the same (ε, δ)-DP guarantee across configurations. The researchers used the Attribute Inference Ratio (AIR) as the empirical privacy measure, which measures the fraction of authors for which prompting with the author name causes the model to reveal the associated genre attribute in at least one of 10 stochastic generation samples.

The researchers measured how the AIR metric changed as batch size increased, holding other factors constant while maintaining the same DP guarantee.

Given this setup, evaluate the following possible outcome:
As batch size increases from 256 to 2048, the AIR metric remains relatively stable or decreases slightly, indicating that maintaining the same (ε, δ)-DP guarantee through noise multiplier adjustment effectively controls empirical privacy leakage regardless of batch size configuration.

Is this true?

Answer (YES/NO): NO